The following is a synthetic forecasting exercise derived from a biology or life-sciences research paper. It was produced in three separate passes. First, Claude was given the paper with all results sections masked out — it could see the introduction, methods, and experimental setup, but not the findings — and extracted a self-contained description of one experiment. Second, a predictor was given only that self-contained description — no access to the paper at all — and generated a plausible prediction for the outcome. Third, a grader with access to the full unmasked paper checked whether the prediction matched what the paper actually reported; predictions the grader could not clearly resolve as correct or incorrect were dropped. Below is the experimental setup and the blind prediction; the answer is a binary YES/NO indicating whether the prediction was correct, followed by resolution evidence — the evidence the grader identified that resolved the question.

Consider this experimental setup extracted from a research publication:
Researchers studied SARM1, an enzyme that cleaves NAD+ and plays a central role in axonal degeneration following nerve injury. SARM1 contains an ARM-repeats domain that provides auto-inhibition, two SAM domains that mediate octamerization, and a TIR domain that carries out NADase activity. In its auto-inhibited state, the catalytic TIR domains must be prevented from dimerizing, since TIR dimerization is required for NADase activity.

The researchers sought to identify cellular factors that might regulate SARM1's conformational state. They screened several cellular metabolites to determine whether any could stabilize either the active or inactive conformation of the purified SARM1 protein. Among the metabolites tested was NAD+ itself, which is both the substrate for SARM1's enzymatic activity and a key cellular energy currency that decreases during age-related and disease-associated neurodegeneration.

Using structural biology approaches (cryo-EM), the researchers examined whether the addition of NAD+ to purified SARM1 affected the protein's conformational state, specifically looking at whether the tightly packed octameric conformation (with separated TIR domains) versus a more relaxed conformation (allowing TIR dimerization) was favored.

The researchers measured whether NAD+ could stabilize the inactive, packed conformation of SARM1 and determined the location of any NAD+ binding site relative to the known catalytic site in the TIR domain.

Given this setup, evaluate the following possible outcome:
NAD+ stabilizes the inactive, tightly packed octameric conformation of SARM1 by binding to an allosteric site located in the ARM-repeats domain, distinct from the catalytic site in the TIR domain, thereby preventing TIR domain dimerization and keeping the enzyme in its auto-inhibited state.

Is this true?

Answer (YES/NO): YES